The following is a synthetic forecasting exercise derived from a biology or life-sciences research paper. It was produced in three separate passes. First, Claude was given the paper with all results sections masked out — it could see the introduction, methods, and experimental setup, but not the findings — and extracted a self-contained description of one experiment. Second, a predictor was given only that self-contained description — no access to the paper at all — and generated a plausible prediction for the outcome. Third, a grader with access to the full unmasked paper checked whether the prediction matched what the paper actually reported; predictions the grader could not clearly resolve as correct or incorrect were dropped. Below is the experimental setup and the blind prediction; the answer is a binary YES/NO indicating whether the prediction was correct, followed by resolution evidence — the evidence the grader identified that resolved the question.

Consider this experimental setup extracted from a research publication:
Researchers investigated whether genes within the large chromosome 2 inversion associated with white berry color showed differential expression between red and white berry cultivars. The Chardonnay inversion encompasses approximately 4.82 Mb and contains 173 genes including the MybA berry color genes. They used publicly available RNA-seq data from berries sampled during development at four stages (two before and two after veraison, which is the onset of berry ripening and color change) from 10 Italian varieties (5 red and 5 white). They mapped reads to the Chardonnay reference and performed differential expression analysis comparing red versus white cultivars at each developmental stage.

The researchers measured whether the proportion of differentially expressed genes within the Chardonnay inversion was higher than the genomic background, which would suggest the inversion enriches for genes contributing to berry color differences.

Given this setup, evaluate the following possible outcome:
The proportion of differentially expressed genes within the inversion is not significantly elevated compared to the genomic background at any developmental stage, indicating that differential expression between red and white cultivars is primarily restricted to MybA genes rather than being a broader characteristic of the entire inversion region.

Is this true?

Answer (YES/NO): YES